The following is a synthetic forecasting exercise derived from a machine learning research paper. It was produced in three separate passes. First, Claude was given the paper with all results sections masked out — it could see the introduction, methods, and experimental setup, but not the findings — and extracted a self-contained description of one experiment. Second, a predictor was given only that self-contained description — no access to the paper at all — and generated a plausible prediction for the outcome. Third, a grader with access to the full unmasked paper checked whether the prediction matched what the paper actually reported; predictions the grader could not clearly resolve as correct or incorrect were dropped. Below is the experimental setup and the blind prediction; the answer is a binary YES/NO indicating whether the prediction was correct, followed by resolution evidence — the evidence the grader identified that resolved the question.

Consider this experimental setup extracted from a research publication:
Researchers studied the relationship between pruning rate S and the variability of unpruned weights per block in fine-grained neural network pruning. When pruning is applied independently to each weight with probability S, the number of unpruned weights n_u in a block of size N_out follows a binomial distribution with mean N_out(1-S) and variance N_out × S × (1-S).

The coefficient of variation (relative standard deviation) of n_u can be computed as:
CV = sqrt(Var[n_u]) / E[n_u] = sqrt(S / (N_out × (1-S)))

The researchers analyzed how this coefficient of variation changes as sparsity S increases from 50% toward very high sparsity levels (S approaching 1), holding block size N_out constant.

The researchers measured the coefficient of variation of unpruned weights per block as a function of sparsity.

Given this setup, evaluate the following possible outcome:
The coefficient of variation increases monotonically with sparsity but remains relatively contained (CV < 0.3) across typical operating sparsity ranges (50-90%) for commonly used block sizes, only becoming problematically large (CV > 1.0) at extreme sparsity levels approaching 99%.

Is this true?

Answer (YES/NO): NO